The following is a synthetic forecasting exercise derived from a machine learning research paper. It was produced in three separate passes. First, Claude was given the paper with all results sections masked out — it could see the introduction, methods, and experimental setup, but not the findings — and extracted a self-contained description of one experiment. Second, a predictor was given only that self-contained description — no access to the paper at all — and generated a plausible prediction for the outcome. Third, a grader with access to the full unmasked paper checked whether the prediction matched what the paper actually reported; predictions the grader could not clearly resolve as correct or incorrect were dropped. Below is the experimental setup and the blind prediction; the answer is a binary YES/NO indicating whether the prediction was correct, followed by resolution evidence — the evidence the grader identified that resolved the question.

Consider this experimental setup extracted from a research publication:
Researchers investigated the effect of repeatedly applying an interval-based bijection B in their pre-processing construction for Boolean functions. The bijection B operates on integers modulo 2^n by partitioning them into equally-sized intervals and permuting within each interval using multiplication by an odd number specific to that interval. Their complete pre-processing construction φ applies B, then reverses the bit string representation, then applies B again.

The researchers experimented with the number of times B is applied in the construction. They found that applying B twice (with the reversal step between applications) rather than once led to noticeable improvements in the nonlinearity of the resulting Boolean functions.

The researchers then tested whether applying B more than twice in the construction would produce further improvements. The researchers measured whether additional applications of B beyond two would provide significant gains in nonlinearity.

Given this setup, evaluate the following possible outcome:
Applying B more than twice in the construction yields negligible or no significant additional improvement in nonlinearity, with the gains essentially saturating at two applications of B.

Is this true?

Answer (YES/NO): YES